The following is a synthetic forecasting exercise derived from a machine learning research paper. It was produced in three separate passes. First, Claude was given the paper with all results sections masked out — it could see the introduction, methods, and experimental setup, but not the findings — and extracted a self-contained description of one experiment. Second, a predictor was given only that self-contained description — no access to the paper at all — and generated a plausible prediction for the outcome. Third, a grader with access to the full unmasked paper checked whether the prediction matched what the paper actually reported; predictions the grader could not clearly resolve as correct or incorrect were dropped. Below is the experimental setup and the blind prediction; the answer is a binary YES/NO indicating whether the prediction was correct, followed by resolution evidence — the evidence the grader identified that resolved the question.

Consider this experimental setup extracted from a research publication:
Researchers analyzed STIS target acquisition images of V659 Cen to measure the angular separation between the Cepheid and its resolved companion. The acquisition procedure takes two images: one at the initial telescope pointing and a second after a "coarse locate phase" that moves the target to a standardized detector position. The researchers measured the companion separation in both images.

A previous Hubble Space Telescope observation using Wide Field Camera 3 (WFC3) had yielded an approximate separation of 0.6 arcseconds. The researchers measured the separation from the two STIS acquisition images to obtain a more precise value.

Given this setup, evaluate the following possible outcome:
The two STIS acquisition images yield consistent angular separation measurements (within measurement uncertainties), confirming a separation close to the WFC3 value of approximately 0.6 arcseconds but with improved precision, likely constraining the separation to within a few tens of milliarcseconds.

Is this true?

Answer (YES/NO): YES